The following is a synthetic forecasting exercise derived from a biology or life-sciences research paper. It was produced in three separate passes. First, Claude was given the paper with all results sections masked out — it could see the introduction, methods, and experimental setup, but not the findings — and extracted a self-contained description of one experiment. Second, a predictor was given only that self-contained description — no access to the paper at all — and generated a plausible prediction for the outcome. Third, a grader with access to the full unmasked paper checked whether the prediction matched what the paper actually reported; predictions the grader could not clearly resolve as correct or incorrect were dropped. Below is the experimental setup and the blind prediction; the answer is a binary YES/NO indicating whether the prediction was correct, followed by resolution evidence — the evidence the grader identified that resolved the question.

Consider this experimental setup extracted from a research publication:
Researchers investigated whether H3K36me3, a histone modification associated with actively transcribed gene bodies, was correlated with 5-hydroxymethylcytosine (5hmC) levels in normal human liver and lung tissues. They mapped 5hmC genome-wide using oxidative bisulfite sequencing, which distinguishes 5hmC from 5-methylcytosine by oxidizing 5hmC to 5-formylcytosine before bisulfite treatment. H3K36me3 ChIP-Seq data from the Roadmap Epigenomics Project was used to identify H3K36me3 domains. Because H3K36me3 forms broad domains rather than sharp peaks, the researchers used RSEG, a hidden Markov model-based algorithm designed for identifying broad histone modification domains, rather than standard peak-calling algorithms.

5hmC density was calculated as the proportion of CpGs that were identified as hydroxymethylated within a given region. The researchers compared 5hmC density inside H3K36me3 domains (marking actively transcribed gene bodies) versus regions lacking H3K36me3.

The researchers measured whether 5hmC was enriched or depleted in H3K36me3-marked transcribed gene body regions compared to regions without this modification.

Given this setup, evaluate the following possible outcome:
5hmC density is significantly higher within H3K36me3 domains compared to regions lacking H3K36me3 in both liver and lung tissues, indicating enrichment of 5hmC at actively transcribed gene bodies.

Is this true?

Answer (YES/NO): YES